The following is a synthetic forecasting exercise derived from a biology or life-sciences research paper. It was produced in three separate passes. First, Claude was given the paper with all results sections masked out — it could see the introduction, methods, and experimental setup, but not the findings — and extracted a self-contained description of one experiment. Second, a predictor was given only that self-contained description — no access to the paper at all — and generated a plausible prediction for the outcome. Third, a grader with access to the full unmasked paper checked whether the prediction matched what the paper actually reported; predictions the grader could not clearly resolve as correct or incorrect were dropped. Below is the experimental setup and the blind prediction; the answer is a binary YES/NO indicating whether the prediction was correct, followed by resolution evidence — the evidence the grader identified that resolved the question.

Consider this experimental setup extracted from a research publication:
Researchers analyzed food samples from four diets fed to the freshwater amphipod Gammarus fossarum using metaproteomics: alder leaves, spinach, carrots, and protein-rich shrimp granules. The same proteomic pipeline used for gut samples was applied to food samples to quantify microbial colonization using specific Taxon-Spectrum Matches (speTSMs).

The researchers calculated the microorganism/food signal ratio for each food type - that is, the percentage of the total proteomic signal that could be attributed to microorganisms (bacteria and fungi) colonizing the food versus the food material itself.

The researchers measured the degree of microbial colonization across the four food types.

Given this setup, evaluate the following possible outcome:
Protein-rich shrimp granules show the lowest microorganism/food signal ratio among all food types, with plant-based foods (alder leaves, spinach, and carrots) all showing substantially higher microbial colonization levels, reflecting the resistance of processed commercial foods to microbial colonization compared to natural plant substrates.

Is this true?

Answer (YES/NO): NO